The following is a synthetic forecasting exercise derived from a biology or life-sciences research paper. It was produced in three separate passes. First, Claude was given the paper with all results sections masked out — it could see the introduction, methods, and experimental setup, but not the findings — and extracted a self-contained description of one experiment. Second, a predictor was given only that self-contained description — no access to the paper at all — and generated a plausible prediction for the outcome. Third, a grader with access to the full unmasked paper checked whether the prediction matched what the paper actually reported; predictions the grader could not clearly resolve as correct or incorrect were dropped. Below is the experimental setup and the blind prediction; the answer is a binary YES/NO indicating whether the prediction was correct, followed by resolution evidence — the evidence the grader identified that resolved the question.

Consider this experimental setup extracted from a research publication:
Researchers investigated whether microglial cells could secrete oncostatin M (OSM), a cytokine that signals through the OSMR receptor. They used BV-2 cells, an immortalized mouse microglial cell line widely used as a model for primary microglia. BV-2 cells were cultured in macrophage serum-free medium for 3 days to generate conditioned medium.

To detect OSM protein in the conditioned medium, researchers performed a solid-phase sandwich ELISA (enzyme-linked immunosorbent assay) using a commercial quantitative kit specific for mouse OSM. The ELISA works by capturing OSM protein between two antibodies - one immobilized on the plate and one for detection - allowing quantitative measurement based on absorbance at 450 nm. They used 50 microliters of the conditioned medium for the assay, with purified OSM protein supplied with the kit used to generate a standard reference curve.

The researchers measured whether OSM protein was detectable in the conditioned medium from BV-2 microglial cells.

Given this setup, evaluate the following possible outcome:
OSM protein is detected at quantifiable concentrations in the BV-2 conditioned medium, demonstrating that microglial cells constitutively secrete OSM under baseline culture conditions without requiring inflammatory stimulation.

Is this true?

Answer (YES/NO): YES